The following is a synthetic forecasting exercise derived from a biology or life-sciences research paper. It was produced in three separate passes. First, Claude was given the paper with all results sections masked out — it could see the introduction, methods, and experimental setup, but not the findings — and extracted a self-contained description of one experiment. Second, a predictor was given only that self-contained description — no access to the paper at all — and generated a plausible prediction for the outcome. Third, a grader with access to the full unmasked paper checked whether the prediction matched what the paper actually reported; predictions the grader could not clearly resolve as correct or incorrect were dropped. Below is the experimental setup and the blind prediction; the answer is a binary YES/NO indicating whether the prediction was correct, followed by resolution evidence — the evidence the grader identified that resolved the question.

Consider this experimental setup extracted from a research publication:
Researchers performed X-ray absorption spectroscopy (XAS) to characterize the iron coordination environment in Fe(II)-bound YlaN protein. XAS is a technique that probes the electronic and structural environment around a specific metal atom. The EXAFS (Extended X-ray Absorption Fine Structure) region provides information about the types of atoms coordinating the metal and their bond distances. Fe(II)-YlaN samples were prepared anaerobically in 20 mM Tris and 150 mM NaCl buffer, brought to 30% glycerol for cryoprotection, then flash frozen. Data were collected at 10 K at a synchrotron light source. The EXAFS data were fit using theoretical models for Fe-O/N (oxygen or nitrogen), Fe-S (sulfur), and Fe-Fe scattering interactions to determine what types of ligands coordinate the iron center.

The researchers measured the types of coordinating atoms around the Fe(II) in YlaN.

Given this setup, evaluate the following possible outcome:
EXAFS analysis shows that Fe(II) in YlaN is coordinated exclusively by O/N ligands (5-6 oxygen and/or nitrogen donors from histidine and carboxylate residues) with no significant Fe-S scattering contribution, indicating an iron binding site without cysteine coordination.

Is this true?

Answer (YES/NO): YES